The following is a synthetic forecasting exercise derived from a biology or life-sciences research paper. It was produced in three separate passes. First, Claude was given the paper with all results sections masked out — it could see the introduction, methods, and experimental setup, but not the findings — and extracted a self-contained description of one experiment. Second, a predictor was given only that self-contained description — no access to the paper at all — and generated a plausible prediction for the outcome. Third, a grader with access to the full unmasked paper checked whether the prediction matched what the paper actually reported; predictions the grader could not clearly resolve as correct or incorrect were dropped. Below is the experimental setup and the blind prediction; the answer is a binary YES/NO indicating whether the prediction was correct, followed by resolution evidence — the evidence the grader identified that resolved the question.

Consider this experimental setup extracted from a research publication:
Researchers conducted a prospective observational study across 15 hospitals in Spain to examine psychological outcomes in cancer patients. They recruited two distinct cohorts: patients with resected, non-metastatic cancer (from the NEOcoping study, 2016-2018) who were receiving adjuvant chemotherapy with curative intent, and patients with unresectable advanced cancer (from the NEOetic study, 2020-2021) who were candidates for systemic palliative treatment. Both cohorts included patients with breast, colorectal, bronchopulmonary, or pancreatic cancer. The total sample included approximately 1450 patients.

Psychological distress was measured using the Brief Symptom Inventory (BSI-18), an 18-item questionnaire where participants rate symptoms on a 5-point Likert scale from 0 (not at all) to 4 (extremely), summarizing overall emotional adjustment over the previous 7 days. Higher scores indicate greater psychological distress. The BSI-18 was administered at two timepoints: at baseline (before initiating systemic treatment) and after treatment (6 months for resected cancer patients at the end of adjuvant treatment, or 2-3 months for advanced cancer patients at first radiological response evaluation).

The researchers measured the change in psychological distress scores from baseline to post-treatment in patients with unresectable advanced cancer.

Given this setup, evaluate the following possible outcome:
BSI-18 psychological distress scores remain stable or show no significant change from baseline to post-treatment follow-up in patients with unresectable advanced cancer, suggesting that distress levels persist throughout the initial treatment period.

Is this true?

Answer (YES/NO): NO